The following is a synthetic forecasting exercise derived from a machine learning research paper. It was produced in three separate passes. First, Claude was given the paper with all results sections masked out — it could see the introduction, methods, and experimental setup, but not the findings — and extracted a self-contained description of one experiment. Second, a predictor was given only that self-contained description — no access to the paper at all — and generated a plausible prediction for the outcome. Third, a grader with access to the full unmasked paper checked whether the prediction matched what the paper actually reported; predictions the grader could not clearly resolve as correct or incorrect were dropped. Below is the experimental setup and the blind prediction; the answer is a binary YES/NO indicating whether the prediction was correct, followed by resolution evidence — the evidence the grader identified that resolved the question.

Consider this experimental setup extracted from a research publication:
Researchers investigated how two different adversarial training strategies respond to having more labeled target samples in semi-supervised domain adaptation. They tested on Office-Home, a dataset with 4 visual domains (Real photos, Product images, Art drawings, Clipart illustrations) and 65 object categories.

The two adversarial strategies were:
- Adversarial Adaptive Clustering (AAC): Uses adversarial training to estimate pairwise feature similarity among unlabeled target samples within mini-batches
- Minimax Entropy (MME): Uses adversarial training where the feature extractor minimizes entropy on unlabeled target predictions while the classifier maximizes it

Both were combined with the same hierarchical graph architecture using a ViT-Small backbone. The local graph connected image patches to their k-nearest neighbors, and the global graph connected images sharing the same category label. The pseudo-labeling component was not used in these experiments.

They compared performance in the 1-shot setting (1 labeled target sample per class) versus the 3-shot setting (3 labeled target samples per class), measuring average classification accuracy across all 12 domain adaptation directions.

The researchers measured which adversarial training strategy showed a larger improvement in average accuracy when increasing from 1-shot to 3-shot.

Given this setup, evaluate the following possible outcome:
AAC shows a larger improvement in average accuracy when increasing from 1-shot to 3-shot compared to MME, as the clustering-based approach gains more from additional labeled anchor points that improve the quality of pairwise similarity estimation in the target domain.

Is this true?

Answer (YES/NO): YES